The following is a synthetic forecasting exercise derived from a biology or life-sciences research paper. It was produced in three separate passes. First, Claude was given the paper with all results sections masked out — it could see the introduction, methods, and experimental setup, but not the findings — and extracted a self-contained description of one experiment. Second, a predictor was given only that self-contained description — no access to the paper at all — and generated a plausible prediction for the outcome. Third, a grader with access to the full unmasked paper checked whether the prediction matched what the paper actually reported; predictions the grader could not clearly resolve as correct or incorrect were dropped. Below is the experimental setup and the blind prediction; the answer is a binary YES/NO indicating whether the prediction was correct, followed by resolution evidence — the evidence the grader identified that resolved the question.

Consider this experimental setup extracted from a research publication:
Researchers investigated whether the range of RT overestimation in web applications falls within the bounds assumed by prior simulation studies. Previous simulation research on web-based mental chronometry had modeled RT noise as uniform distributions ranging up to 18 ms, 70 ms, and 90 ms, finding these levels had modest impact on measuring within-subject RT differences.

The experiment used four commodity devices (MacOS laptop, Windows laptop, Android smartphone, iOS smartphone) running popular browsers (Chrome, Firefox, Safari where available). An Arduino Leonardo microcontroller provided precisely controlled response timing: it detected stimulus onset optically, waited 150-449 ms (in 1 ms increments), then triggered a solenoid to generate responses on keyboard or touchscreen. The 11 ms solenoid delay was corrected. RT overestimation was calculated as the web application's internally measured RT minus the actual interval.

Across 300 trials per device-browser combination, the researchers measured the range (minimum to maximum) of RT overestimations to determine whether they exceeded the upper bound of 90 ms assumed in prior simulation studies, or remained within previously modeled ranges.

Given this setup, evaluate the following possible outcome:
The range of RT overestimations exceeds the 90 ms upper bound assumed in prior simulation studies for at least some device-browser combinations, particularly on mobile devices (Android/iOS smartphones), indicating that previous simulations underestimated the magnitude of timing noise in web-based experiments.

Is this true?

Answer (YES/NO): NO